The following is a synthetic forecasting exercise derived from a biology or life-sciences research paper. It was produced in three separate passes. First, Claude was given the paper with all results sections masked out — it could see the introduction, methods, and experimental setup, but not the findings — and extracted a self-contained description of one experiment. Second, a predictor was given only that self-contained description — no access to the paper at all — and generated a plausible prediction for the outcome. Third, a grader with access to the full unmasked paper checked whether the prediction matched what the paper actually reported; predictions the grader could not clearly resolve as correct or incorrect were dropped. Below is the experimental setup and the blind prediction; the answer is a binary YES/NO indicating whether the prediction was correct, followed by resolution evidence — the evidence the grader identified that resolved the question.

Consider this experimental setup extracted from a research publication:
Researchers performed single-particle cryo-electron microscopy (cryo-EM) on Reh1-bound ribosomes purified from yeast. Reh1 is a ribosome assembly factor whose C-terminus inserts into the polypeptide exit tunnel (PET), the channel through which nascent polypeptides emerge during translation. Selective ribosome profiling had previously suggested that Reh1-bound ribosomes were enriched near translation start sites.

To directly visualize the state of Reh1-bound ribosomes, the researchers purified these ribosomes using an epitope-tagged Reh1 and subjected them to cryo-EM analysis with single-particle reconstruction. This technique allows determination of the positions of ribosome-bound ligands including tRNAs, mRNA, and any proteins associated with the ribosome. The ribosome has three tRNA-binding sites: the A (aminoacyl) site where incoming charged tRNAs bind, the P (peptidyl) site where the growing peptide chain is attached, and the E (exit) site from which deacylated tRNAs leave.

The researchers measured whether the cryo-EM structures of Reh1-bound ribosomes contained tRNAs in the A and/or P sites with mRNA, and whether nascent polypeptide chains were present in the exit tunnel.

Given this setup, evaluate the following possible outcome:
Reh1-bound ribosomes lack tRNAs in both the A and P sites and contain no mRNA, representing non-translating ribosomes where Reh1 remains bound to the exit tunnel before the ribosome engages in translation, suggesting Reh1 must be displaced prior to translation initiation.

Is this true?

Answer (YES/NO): NO